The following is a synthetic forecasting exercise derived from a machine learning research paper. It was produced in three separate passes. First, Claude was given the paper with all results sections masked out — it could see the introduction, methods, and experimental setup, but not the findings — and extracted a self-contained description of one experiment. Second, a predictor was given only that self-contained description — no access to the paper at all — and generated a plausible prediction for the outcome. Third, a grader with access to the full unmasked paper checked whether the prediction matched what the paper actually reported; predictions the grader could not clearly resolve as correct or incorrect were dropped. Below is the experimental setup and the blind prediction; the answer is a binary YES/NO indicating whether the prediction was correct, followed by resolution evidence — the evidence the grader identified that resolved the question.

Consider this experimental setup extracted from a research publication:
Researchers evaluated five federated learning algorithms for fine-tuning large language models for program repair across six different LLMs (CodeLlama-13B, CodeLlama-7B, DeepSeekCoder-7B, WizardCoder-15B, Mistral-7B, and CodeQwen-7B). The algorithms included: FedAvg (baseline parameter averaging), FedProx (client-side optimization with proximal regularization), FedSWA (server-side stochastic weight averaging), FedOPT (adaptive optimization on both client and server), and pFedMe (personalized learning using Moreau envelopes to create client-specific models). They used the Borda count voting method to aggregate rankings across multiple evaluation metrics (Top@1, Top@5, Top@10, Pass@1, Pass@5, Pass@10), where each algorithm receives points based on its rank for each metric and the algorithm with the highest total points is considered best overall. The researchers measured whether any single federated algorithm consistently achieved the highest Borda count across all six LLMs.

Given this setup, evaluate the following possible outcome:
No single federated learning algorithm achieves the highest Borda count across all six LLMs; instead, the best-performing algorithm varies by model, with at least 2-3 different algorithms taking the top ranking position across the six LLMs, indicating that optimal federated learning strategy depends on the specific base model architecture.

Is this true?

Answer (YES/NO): YES